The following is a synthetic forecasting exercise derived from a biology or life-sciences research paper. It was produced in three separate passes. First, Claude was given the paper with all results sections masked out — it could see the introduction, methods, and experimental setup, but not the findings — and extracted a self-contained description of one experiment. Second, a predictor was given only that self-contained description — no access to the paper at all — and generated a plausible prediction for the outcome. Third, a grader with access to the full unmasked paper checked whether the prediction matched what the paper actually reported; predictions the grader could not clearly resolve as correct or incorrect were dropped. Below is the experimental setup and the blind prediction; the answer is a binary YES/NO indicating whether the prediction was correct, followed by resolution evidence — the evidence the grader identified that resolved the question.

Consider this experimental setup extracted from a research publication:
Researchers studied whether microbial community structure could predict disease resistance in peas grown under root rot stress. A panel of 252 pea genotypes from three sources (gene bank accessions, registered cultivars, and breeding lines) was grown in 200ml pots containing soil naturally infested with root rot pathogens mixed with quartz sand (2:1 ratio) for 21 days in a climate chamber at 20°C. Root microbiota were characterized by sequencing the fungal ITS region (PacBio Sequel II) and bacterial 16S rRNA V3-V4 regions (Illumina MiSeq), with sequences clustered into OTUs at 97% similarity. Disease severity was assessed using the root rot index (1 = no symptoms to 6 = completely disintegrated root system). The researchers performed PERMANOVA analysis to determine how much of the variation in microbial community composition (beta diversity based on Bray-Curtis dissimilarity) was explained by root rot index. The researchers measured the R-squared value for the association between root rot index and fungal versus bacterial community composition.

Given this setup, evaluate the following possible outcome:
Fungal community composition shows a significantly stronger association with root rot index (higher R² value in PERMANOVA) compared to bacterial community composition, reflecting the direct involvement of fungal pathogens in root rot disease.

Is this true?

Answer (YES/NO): NO